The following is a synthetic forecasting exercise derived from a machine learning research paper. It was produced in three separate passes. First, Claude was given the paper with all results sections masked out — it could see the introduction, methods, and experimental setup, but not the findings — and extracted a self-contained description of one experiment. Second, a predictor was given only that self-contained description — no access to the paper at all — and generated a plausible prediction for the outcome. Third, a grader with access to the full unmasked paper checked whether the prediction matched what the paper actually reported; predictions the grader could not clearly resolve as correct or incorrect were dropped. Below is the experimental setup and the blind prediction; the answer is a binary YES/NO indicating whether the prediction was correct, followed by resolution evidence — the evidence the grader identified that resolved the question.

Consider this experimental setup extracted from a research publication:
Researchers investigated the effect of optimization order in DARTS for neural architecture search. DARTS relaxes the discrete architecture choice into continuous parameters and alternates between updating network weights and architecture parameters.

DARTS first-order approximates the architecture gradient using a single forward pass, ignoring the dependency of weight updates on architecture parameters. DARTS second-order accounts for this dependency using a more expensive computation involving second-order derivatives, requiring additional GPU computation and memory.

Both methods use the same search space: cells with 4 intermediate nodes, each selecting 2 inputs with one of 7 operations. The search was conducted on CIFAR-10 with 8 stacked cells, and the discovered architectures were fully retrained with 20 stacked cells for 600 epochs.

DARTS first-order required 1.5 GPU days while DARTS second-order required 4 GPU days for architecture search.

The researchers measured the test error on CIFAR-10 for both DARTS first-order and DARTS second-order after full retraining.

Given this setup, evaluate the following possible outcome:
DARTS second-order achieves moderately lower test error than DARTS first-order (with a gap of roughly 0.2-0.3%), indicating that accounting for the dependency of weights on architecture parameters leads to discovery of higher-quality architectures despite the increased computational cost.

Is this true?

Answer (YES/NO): NO